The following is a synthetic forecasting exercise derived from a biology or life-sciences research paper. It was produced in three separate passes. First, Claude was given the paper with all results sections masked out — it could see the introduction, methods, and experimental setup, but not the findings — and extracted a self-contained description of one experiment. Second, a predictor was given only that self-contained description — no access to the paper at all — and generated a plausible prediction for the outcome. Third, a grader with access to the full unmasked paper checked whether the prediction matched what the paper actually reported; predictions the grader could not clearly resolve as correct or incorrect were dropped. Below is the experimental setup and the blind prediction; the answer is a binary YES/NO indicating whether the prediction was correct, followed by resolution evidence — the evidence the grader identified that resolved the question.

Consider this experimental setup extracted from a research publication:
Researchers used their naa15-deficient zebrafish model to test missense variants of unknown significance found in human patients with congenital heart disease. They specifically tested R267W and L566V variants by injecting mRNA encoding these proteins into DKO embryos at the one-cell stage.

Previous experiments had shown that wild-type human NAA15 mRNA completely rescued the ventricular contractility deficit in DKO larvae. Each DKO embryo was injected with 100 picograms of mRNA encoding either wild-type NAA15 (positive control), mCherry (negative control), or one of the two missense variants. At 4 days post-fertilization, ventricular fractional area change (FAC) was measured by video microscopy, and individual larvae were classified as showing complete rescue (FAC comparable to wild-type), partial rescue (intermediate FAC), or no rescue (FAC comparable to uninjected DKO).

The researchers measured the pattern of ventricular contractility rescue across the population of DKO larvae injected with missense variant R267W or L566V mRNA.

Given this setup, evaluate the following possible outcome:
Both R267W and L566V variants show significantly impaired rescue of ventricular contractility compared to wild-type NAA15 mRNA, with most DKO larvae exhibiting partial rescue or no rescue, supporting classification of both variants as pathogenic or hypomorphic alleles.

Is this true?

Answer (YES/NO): NO